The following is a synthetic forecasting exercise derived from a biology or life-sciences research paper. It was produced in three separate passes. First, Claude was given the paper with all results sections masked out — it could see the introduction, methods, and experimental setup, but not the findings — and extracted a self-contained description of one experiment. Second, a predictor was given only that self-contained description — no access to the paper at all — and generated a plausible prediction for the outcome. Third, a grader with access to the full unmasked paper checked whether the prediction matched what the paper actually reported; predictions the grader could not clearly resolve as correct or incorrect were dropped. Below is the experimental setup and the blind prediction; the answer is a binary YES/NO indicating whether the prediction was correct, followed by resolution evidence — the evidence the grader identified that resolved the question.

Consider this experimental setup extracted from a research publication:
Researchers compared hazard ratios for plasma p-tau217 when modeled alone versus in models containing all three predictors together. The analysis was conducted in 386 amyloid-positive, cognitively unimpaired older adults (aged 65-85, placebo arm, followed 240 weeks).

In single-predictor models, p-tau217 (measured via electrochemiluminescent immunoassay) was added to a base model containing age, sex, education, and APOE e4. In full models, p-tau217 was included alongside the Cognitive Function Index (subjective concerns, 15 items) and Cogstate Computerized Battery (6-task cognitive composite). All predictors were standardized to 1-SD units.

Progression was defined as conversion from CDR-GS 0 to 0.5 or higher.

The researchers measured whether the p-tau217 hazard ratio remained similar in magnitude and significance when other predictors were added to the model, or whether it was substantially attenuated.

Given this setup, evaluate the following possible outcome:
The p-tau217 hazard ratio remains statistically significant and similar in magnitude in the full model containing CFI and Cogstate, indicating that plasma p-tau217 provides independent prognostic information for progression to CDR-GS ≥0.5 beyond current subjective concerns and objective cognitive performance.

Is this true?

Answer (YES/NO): YES